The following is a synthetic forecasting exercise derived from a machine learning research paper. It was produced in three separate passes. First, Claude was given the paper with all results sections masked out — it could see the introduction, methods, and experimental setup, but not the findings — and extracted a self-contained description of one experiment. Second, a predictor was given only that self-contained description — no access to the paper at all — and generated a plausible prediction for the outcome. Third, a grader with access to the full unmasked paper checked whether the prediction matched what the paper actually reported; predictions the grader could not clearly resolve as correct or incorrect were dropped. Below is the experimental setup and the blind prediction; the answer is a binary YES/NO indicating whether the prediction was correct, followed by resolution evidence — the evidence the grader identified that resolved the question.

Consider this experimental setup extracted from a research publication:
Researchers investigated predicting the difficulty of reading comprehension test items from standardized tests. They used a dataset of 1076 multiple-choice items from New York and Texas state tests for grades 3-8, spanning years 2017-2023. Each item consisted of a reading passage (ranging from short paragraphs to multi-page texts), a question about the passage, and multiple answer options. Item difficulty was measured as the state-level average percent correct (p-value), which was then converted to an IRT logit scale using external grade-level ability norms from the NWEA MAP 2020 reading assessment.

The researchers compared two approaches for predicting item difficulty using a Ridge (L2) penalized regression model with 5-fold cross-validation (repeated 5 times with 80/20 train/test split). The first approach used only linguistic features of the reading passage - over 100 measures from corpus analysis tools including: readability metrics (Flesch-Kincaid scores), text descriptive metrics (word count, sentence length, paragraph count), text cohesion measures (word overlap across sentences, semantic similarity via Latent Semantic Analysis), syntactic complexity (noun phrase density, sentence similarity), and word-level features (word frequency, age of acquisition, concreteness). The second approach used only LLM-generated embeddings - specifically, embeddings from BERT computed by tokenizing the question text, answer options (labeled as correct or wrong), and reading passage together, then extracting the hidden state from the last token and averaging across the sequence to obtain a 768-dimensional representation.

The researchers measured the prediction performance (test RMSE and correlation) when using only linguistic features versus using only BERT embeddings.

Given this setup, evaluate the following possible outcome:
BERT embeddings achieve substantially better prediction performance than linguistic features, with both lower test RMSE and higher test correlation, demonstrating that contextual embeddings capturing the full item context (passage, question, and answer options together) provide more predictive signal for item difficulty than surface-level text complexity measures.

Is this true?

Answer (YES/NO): NO